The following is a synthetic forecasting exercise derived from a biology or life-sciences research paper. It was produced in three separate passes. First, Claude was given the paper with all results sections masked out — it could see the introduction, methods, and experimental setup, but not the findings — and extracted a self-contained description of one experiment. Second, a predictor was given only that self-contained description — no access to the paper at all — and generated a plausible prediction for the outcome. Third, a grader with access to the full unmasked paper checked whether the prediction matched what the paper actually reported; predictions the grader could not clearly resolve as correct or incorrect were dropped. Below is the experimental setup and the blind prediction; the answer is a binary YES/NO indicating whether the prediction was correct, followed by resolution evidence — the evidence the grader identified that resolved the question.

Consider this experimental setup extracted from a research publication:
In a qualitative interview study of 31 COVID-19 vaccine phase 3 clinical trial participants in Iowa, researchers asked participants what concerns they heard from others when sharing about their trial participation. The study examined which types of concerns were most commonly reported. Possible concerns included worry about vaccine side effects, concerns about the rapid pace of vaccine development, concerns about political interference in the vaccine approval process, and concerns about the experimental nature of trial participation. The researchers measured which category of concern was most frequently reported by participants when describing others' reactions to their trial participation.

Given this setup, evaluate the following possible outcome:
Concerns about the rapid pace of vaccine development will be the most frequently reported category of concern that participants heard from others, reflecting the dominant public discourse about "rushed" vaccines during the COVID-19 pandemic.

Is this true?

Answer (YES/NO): NO